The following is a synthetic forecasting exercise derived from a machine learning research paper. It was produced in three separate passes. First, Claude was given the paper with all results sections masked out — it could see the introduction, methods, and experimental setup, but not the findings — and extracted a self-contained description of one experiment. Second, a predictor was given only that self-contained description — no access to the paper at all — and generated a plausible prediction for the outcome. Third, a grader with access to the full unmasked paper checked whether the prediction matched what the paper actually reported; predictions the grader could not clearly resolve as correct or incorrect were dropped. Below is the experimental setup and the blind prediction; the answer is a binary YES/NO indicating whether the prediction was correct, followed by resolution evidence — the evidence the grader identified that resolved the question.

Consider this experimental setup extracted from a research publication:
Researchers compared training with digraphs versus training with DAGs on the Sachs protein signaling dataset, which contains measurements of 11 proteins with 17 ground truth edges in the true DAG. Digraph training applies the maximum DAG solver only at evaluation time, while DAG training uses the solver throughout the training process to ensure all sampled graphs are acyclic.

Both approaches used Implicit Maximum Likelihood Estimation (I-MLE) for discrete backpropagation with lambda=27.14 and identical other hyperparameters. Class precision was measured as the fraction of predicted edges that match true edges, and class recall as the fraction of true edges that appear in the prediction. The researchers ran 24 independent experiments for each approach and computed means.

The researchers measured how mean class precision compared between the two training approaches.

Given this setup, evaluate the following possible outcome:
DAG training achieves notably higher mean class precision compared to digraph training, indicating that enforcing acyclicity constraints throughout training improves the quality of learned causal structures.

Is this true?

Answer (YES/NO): NO